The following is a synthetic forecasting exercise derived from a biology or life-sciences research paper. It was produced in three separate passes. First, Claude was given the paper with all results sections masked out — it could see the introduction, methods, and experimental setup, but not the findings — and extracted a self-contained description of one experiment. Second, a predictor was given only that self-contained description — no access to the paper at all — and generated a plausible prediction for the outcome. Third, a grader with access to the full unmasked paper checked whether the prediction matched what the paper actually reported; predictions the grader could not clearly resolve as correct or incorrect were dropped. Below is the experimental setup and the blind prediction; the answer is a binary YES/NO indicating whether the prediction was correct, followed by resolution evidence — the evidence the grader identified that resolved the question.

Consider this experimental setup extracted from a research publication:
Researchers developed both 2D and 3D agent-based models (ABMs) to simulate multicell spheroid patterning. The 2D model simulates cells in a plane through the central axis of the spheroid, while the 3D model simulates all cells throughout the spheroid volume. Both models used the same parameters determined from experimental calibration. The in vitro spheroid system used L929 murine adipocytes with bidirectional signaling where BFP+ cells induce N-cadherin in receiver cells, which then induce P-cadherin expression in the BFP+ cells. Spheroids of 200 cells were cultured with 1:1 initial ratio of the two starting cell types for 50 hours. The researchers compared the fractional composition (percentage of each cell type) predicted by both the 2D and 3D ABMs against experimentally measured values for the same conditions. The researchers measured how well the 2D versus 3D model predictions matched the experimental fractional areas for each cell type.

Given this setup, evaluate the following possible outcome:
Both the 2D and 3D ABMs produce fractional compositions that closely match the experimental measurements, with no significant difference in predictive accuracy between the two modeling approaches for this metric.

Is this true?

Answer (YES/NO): YES